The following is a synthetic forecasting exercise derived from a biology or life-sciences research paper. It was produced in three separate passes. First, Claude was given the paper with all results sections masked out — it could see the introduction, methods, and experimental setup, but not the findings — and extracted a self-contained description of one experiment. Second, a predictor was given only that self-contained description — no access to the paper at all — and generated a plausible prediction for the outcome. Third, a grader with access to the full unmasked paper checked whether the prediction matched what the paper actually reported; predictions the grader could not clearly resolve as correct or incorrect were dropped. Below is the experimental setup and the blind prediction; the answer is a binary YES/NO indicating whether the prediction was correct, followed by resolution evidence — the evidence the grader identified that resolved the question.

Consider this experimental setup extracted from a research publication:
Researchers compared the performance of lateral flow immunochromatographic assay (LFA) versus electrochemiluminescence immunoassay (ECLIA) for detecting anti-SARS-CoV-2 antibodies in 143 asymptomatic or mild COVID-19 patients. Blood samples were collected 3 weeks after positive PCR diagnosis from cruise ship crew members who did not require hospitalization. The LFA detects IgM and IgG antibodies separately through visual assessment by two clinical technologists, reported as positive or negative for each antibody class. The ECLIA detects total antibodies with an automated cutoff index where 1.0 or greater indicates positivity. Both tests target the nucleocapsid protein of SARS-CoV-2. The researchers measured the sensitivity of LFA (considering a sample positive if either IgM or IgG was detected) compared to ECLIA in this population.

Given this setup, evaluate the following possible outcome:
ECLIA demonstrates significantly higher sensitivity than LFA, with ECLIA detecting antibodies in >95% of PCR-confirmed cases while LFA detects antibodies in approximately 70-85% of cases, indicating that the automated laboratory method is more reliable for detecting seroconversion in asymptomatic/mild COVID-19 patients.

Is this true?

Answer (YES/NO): NO